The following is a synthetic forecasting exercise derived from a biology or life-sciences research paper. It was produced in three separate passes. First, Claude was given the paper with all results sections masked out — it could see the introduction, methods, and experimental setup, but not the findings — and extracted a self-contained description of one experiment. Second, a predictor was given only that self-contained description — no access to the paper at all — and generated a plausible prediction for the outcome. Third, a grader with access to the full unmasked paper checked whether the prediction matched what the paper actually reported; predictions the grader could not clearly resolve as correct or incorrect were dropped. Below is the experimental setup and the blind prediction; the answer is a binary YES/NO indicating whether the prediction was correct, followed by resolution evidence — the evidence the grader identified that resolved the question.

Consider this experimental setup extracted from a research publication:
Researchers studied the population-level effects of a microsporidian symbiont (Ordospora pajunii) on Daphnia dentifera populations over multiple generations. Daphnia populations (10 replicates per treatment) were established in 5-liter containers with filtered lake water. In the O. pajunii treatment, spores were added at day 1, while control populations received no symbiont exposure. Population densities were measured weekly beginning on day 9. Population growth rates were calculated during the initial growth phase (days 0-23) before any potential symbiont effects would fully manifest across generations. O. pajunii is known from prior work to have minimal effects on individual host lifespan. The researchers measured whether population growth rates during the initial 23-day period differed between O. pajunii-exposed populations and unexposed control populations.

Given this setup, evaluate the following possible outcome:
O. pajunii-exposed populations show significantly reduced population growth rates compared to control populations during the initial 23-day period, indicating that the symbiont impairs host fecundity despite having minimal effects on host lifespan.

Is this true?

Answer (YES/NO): NO